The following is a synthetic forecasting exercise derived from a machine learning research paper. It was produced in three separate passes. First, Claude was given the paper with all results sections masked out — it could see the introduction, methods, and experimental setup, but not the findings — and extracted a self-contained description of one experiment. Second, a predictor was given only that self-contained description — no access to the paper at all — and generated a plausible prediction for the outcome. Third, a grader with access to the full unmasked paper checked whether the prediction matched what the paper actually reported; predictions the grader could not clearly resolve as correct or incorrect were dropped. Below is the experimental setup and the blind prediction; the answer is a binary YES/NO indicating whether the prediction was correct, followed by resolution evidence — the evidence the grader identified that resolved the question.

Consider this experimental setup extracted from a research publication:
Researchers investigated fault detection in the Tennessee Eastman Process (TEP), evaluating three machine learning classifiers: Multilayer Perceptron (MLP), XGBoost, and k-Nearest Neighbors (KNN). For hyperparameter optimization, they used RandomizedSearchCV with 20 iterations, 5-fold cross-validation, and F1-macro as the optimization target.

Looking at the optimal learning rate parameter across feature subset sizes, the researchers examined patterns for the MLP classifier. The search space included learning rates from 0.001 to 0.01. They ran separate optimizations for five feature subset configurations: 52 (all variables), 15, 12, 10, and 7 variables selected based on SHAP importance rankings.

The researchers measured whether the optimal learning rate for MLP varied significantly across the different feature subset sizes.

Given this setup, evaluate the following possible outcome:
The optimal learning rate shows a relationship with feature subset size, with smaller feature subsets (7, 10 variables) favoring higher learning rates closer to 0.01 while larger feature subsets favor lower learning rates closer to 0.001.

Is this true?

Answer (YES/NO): NO